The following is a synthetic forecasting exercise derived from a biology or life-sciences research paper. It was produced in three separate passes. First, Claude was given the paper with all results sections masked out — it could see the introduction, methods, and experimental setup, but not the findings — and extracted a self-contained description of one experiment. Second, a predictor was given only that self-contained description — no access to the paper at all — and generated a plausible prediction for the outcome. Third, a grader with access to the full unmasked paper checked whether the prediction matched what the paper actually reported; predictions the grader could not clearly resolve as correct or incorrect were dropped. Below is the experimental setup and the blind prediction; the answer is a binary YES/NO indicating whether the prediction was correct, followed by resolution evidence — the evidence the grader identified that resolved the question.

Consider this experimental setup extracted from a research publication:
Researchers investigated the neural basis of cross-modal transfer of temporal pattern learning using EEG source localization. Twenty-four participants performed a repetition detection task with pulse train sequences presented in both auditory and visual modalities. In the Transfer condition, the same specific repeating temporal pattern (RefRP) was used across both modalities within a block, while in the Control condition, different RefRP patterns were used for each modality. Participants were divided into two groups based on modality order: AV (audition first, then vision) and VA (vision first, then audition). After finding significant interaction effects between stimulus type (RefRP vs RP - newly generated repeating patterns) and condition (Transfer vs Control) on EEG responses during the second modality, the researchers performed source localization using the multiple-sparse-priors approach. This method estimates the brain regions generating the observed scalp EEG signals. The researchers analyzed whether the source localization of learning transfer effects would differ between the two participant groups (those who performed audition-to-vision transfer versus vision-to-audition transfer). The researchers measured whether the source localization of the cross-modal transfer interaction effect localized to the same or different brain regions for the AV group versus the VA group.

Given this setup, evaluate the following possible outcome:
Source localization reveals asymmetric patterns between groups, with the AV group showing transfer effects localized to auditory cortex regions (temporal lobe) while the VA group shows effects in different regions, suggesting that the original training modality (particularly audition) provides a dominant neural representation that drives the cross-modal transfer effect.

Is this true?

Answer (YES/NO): NO